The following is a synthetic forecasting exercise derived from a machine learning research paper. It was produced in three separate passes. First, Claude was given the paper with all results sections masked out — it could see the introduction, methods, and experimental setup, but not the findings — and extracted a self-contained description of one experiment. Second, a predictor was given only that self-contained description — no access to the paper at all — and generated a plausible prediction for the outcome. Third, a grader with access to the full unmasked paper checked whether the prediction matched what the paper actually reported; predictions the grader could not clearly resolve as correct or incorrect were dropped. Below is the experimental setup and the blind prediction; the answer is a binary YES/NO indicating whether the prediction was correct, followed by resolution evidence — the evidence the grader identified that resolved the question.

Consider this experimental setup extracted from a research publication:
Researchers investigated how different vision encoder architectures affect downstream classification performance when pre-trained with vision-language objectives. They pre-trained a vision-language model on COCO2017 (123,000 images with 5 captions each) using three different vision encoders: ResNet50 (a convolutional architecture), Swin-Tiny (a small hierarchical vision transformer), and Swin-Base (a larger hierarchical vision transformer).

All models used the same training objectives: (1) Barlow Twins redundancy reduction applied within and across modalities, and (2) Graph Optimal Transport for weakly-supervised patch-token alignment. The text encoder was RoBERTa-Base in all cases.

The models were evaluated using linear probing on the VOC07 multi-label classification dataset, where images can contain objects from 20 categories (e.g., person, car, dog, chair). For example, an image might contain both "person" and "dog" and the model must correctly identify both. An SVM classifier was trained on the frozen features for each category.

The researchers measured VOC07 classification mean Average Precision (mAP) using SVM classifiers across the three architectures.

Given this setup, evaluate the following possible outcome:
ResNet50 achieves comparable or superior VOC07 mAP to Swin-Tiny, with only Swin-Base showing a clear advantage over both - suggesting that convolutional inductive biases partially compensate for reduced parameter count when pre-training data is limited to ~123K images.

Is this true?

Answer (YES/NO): NO